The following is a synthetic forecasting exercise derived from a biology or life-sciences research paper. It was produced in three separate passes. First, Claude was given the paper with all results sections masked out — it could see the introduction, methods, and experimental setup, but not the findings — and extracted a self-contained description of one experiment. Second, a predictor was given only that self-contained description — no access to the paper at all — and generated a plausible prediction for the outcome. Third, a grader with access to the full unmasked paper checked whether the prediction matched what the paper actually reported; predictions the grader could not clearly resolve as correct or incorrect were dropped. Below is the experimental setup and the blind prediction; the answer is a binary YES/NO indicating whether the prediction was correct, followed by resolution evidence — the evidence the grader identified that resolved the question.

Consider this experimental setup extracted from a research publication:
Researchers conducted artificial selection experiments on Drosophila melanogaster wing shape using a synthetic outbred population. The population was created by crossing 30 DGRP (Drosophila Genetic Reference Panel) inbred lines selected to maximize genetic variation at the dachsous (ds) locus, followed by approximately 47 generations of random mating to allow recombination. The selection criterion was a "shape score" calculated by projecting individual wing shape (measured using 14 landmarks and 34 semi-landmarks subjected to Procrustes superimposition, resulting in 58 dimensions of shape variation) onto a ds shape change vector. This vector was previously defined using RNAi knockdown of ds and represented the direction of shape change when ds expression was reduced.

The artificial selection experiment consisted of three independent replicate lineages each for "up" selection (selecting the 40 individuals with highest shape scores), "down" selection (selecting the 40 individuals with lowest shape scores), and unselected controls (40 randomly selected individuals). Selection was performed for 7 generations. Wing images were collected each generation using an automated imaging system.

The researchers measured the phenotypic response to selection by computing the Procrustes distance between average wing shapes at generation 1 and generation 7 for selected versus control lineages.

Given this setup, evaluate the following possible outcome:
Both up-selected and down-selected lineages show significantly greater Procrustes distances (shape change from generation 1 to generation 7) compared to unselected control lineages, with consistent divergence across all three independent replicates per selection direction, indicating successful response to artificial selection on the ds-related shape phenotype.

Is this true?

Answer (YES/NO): YES